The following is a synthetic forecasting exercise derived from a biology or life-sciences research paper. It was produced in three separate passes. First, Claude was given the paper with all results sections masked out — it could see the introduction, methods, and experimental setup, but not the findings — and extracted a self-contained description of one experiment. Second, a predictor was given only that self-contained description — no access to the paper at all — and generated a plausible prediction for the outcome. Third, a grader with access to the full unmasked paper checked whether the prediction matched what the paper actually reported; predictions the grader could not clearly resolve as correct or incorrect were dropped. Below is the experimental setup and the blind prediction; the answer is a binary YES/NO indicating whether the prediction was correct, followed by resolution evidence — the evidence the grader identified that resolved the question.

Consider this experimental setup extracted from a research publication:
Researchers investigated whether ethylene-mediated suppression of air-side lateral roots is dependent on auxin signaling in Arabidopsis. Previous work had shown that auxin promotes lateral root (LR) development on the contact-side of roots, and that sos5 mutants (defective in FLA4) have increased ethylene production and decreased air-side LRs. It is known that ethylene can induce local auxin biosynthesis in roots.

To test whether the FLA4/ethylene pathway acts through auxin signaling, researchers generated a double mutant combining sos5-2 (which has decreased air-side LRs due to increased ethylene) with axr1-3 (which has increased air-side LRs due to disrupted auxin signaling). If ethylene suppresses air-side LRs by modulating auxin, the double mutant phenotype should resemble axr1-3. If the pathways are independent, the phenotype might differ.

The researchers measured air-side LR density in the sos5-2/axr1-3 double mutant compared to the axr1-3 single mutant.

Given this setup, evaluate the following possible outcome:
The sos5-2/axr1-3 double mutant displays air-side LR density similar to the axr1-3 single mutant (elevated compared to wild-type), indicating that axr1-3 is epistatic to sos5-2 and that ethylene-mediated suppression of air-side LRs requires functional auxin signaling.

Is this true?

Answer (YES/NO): NO